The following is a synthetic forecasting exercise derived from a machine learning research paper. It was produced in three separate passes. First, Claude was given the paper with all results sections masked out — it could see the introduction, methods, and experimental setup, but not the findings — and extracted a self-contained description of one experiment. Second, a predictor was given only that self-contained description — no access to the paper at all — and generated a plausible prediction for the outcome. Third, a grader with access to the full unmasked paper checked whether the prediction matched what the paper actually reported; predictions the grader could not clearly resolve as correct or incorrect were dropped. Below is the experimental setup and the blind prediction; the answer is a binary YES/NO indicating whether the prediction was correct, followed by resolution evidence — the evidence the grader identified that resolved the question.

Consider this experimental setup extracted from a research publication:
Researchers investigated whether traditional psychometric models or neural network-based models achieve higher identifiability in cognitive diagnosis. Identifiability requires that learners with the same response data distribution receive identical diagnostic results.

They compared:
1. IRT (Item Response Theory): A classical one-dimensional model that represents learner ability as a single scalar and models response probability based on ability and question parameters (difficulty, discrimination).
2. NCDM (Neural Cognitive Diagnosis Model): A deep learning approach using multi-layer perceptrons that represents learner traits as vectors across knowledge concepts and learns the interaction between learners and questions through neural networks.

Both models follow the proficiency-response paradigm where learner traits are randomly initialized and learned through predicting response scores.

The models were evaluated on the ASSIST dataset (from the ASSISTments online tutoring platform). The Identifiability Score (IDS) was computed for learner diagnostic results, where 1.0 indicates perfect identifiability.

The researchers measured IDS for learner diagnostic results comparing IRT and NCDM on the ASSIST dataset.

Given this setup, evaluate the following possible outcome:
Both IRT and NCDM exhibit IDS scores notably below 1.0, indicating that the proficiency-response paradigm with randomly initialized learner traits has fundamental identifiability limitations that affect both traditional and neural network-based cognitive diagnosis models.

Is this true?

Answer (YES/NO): YES